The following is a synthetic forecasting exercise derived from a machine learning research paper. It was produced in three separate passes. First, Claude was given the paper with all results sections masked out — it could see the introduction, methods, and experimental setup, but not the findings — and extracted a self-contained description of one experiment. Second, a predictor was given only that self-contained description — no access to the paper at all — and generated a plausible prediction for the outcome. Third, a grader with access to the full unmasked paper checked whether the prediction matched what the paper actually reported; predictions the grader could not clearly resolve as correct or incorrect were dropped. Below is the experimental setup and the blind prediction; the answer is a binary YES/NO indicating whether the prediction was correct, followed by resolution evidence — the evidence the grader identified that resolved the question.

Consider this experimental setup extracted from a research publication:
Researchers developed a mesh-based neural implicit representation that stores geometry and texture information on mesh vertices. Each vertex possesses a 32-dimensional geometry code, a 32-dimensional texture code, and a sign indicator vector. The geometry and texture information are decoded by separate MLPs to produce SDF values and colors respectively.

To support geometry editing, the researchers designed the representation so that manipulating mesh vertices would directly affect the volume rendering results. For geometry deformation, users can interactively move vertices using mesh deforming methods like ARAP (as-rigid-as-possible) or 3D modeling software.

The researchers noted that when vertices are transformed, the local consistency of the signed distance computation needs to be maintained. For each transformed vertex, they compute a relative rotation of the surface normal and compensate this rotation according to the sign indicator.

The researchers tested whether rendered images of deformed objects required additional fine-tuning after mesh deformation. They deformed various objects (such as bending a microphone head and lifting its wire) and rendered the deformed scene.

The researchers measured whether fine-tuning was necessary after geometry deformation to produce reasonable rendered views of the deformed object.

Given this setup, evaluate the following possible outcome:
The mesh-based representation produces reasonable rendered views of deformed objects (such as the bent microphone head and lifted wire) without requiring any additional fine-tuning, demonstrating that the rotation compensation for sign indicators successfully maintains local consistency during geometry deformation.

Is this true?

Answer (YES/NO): YES